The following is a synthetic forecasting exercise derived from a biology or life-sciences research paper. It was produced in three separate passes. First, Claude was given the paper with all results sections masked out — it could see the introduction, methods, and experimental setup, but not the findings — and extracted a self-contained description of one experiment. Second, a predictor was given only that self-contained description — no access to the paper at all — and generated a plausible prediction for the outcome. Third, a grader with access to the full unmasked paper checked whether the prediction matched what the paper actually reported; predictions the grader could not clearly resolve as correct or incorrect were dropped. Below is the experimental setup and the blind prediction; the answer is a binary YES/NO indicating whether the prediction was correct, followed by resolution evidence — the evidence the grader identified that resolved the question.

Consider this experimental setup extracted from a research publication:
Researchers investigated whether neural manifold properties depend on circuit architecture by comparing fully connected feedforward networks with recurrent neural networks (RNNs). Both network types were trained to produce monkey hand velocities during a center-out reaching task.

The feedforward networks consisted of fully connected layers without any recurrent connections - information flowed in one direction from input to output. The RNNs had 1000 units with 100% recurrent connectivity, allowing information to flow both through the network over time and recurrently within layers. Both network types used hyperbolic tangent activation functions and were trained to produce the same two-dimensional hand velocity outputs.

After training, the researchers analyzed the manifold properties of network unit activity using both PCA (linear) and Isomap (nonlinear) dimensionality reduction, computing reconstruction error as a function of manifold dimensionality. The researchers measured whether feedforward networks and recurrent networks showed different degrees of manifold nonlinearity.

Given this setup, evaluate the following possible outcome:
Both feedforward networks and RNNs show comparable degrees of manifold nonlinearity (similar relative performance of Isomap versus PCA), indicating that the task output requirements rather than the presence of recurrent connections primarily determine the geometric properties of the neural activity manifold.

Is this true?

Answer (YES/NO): NO